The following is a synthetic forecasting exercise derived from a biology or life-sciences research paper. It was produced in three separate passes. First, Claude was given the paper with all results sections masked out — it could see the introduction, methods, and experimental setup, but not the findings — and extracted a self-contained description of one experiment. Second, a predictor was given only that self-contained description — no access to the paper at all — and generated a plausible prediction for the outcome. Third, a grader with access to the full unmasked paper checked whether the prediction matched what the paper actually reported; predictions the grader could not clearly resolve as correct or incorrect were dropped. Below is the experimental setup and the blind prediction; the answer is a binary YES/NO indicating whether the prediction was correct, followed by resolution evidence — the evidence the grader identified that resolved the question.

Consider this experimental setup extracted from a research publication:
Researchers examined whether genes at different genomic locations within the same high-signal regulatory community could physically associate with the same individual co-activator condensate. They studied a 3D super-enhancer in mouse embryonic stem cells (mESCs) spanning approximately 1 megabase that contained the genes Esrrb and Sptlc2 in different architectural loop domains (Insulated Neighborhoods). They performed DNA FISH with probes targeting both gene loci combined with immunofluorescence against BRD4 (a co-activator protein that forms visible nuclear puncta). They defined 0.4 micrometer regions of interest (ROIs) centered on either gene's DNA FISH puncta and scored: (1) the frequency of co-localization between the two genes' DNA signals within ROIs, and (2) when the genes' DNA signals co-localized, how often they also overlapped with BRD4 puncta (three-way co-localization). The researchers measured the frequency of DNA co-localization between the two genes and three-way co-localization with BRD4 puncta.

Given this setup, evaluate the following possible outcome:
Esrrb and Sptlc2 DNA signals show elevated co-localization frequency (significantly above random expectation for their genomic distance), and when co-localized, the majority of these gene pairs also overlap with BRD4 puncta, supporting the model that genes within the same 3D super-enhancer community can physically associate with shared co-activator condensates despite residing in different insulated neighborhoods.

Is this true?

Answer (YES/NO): NO